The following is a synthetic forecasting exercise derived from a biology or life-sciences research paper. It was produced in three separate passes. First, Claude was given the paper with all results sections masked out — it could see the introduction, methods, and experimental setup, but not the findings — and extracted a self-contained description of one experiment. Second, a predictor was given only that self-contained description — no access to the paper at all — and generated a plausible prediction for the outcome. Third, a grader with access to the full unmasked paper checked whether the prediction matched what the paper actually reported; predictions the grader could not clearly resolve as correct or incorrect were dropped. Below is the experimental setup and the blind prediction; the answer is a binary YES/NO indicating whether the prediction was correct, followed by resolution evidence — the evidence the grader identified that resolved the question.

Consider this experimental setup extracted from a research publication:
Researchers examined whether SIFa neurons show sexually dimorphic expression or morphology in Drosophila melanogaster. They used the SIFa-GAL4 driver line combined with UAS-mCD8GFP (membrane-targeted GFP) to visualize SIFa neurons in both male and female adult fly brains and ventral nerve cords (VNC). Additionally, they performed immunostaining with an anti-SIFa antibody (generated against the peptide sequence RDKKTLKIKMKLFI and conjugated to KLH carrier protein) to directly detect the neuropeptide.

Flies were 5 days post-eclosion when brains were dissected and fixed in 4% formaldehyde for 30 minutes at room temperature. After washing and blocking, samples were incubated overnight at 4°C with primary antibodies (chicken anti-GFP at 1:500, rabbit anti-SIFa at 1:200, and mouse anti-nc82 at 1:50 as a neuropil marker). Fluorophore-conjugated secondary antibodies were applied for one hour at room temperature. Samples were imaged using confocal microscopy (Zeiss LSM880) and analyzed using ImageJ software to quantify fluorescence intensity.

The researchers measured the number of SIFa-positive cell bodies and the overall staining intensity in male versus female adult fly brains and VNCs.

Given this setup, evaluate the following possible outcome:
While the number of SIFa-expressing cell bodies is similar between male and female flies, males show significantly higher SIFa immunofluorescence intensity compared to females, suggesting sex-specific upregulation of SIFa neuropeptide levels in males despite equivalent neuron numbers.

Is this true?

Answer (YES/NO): NO